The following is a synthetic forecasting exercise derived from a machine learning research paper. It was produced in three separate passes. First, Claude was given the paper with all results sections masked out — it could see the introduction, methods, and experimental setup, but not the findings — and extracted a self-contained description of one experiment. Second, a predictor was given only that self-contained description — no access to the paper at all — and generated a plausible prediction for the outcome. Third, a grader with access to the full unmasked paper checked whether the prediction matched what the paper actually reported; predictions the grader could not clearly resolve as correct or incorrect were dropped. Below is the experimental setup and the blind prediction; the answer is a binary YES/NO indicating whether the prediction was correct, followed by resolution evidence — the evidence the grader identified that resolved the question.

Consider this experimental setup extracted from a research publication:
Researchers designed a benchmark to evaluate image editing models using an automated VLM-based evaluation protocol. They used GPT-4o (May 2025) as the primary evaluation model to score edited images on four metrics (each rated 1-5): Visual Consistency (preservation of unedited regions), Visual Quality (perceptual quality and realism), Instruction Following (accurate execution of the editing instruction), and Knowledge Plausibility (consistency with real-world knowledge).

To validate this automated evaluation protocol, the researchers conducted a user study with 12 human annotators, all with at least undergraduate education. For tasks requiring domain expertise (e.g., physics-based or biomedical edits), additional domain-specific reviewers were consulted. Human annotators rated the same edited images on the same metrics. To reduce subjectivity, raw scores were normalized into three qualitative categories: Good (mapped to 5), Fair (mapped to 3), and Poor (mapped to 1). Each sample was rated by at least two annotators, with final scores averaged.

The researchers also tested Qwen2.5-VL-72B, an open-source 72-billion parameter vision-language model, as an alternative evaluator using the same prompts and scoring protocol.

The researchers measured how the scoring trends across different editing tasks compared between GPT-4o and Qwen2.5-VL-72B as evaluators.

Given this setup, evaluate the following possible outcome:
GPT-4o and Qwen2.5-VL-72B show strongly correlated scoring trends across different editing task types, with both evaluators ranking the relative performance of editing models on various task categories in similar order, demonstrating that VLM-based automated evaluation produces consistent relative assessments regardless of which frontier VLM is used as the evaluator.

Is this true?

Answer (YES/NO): YES